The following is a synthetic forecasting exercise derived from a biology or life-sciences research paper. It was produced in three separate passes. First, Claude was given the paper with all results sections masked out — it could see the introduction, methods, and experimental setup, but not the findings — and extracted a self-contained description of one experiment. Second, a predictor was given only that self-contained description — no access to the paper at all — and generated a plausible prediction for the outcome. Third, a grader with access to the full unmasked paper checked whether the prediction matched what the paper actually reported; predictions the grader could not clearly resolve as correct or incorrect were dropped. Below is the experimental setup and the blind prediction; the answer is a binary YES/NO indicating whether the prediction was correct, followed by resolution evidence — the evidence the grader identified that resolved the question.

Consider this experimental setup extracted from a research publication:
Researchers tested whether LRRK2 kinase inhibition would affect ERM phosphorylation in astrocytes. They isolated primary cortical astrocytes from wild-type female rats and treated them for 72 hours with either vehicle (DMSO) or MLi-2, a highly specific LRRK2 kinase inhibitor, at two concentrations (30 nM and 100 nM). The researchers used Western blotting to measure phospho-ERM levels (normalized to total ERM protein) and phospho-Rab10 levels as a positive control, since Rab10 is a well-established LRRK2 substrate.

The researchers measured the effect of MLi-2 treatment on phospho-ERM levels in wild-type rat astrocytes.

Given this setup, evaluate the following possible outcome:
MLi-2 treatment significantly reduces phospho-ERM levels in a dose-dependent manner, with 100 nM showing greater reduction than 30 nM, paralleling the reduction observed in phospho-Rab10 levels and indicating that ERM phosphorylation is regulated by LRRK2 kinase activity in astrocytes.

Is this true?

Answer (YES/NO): NO